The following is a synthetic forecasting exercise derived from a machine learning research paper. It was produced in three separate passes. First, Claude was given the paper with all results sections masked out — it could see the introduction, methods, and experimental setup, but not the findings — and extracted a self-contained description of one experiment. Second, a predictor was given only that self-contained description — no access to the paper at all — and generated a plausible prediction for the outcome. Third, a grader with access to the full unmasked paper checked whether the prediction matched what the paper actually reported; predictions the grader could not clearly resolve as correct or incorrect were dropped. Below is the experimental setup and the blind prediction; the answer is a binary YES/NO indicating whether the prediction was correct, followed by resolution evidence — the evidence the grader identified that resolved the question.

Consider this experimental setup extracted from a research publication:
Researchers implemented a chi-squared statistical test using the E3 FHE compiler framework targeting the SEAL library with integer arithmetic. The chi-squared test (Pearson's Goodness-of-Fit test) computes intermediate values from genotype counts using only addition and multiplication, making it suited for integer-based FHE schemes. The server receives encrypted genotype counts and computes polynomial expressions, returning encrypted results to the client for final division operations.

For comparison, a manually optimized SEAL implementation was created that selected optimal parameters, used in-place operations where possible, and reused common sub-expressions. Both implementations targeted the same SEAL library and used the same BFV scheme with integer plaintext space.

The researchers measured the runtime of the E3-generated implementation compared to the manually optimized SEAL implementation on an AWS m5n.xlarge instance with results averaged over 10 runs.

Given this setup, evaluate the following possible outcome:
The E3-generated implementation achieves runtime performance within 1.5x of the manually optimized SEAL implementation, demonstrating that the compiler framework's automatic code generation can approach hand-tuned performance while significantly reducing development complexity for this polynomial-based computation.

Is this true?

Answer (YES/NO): NO